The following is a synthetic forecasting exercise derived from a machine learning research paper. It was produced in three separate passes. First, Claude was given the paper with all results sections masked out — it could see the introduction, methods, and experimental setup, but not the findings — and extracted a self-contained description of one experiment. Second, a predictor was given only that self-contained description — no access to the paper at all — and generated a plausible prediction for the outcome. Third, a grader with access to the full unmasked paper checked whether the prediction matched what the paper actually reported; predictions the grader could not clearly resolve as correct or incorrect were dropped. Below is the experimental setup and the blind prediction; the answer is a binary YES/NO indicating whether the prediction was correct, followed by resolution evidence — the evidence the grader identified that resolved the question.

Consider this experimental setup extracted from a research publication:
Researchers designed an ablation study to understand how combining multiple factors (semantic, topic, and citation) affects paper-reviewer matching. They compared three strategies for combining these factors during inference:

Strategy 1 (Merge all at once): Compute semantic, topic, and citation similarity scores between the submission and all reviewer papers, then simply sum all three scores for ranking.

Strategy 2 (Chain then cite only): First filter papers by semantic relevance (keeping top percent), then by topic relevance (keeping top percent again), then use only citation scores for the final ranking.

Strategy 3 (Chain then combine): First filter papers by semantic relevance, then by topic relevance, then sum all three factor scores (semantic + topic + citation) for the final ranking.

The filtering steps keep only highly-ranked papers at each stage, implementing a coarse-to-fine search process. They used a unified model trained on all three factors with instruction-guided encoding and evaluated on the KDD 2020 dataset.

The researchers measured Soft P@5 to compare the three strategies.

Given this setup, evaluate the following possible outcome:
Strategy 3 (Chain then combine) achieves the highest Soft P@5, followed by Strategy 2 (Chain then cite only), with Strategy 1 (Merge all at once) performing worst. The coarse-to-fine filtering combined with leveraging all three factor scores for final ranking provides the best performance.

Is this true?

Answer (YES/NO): YES